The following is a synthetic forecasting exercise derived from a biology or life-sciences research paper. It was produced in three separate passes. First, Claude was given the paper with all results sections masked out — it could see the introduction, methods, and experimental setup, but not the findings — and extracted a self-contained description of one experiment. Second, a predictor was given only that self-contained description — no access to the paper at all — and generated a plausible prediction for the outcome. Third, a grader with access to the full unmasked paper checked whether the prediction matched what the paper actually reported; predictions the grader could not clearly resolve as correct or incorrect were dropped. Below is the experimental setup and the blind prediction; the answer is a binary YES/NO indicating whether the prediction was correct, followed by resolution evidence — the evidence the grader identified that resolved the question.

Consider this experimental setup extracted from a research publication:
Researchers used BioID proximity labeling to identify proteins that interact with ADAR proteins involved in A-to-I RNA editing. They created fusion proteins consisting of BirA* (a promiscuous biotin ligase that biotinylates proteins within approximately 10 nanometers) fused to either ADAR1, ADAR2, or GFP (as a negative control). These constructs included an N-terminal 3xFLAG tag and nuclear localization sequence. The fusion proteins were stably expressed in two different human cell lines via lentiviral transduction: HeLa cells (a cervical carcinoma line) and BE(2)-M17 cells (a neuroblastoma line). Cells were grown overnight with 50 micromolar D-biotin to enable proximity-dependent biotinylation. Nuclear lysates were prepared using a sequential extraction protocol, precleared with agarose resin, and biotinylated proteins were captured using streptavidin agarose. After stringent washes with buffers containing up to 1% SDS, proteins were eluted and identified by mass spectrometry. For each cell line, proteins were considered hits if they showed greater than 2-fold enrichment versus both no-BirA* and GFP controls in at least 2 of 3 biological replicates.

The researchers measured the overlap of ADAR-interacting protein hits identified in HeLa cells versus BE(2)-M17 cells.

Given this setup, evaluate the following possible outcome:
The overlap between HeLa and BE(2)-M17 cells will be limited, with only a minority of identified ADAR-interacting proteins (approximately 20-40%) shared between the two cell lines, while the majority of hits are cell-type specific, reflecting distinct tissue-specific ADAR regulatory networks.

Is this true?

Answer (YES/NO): NO